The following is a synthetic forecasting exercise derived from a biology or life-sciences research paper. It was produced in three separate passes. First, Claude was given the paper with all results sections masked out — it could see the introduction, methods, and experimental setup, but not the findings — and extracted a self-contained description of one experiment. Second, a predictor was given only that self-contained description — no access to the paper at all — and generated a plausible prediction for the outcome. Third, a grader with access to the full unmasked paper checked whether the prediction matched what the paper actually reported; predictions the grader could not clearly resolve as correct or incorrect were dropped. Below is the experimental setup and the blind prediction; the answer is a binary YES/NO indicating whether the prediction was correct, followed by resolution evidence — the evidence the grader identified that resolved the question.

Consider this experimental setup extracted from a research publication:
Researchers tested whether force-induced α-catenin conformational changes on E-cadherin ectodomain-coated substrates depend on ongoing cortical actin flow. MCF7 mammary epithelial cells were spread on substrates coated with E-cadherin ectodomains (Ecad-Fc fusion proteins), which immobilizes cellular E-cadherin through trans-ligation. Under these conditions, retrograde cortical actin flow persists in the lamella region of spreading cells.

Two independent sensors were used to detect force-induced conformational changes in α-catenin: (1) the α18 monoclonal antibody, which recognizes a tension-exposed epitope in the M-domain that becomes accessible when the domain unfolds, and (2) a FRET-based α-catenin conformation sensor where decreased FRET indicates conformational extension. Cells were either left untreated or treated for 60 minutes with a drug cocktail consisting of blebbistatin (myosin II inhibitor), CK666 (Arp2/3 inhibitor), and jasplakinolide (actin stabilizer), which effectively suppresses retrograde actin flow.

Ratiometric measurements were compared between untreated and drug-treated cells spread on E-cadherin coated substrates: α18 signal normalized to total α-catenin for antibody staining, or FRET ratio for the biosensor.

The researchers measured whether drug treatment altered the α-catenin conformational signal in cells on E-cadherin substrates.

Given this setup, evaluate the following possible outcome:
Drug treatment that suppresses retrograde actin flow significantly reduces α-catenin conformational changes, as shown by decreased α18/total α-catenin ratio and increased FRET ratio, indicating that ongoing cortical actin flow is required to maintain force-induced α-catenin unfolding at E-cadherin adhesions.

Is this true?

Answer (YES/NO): YES